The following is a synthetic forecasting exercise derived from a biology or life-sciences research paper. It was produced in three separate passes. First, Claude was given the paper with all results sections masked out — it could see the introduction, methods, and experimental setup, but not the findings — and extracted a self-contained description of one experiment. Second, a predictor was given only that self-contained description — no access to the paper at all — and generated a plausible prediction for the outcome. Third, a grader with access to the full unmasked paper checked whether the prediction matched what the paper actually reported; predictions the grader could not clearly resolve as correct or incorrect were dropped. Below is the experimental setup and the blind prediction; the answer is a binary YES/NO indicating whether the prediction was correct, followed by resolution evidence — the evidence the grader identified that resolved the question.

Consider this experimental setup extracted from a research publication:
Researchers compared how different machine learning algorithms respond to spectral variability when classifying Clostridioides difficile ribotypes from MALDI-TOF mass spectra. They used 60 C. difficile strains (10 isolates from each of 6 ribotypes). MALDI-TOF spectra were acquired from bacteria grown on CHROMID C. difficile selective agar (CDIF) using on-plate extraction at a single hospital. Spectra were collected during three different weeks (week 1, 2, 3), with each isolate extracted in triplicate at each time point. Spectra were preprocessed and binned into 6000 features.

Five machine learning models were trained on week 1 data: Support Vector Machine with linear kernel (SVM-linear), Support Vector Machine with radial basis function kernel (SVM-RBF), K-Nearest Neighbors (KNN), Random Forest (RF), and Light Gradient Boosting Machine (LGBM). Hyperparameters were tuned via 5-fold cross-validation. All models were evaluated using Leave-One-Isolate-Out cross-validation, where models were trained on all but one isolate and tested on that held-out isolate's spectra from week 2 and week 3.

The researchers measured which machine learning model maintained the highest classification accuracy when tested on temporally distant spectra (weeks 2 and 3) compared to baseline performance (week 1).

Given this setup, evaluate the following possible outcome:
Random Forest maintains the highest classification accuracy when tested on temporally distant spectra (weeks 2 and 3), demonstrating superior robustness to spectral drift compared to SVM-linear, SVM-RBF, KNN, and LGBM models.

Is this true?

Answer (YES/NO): NO